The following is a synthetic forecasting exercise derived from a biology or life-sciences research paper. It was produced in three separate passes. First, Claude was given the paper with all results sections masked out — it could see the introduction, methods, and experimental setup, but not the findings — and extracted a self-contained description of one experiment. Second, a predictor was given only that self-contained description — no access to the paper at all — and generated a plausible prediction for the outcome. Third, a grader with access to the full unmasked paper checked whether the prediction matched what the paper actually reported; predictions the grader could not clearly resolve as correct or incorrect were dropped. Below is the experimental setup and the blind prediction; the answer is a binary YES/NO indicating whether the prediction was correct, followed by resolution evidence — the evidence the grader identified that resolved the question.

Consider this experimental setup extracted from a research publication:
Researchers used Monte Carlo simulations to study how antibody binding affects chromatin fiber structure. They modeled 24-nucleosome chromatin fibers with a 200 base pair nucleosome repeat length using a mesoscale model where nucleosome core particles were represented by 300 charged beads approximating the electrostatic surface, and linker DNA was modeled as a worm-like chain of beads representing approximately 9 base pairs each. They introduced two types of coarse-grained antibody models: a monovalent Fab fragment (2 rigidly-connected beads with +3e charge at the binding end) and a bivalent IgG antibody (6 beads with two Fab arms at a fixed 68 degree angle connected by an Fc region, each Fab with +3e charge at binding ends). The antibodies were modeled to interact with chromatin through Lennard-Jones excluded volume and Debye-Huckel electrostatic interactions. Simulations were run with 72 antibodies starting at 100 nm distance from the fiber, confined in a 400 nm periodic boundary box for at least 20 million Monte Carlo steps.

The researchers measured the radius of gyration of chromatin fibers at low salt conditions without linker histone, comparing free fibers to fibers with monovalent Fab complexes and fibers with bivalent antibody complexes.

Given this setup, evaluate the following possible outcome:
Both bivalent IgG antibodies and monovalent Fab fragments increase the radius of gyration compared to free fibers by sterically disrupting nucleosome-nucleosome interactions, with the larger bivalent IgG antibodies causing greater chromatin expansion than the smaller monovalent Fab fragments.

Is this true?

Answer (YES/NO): NO